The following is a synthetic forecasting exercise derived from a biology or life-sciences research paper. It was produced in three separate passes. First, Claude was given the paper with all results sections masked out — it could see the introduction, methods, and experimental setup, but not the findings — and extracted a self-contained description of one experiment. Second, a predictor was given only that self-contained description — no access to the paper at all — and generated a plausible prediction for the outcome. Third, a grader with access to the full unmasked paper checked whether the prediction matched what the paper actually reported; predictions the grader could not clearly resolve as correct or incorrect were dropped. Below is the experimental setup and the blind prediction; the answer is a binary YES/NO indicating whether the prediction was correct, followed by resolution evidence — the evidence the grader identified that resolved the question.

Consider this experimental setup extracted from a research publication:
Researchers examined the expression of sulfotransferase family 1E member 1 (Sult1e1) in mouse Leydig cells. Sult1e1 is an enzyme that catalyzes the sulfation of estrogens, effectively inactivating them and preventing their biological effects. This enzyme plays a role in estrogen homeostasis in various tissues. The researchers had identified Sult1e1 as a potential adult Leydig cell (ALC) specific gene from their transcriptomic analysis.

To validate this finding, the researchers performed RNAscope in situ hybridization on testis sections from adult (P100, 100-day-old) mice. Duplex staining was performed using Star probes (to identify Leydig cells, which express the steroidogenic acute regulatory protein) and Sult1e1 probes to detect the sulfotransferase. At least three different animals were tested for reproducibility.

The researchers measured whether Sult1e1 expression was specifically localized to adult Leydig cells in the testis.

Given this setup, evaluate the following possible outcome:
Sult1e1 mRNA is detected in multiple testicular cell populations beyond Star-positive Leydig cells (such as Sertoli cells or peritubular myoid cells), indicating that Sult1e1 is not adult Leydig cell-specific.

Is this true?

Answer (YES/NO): NO